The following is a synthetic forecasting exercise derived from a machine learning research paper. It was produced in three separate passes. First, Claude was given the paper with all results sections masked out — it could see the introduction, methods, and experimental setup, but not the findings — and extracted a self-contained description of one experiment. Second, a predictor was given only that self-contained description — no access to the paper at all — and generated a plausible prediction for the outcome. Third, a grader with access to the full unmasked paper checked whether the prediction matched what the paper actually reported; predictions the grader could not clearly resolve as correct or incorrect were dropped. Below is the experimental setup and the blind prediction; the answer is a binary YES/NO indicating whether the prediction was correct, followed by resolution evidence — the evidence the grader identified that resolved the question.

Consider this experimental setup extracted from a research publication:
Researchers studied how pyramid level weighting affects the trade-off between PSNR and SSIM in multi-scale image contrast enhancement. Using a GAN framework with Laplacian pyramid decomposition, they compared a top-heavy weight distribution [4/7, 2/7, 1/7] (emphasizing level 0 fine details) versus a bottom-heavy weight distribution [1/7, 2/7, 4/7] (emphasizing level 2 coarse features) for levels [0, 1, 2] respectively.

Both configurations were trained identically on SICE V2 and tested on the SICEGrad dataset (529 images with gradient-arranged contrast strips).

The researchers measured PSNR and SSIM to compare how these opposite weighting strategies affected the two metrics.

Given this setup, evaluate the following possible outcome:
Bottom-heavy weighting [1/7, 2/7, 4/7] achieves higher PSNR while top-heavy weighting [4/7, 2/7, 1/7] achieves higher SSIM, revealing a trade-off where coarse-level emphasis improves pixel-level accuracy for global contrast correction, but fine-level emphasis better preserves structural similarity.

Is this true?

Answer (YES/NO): NO